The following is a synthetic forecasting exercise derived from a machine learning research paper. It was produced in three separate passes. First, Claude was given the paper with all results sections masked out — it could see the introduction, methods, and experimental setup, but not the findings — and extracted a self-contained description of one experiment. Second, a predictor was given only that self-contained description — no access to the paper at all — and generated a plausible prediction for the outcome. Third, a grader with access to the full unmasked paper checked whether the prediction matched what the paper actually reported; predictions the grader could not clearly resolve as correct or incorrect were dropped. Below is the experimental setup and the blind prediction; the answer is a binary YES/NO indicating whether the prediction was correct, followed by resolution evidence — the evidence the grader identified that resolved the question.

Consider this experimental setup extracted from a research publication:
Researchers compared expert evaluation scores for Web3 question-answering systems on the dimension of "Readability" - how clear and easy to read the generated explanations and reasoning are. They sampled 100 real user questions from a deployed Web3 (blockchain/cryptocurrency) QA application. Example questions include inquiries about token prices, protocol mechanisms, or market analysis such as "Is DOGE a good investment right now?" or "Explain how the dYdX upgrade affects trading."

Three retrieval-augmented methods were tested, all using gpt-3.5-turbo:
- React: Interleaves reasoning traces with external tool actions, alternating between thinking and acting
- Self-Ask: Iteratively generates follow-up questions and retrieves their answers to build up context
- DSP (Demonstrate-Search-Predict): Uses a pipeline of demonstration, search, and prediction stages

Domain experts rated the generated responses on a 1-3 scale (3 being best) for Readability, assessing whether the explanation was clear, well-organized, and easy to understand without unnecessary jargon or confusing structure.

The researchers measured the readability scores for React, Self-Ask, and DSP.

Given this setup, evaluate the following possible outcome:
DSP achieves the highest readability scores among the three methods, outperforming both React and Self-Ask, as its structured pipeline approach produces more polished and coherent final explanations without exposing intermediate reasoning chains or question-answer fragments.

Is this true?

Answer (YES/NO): NO